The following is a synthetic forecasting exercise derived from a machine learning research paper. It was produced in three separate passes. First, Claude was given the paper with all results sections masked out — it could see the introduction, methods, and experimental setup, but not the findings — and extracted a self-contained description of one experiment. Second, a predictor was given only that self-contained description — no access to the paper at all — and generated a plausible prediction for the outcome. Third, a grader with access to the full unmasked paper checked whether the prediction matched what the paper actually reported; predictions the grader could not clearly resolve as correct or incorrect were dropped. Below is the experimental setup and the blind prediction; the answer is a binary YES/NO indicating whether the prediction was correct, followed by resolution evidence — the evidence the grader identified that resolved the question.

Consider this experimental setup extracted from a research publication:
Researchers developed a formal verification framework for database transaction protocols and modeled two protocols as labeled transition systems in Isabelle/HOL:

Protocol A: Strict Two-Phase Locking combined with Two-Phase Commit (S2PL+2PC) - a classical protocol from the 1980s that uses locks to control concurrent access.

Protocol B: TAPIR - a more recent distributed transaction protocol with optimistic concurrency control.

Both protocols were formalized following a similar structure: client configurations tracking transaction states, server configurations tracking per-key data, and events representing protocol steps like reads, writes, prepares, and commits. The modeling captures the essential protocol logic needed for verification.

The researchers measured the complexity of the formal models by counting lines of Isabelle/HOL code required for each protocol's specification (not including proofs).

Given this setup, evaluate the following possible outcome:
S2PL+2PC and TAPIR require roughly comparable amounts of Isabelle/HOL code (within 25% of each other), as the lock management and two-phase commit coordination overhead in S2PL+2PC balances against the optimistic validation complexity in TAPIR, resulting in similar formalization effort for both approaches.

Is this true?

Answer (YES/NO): NO